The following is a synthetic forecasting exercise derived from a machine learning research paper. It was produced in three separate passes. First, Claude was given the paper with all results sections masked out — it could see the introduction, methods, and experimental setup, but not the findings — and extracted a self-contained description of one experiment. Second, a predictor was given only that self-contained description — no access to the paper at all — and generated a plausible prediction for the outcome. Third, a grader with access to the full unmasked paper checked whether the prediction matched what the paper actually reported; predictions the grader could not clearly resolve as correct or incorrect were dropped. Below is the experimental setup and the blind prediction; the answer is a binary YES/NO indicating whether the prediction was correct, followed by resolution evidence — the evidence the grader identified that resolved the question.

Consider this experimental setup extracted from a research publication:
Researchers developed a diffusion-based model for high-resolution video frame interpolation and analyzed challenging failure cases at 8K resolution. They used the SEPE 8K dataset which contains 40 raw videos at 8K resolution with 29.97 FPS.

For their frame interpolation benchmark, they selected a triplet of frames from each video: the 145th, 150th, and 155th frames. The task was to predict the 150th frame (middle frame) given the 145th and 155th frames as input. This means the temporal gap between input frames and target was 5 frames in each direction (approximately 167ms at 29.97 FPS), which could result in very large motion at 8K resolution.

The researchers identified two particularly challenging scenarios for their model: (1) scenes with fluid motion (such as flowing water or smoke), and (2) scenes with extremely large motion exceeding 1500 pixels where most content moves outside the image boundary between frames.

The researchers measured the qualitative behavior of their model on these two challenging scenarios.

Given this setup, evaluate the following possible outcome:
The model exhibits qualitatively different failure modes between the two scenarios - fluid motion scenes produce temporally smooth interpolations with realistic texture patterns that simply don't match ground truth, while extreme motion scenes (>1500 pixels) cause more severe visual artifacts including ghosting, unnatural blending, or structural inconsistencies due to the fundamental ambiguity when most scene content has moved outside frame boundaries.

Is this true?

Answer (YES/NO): NO